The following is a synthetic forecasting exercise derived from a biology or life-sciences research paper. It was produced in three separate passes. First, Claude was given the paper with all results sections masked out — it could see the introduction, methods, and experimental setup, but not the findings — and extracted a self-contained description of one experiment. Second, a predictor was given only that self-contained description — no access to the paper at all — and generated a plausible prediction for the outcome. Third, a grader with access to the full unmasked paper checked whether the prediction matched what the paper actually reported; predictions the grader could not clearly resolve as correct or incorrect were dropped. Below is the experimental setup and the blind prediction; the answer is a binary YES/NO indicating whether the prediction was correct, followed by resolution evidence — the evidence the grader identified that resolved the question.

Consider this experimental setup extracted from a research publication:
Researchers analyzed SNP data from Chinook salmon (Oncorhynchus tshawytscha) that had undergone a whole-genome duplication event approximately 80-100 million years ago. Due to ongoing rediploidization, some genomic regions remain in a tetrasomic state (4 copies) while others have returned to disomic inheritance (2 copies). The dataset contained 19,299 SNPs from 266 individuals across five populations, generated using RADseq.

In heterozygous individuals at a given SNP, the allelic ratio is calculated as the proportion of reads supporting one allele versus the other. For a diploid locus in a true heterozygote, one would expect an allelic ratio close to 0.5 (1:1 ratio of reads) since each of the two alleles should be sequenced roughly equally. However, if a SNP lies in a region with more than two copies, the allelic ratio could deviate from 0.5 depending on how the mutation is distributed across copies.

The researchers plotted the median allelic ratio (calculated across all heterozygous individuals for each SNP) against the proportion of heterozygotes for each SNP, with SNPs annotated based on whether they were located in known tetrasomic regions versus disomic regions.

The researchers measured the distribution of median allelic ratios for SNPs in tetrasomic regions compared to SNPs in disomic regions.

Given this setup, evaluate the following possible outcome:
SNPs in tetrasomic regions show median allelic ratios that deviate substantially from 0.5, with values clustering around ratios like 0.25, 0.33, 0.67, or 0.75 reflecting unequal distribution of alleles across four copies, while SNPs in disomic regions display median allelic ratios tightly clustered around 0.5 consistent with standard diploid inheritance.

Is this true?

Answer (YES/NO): YES